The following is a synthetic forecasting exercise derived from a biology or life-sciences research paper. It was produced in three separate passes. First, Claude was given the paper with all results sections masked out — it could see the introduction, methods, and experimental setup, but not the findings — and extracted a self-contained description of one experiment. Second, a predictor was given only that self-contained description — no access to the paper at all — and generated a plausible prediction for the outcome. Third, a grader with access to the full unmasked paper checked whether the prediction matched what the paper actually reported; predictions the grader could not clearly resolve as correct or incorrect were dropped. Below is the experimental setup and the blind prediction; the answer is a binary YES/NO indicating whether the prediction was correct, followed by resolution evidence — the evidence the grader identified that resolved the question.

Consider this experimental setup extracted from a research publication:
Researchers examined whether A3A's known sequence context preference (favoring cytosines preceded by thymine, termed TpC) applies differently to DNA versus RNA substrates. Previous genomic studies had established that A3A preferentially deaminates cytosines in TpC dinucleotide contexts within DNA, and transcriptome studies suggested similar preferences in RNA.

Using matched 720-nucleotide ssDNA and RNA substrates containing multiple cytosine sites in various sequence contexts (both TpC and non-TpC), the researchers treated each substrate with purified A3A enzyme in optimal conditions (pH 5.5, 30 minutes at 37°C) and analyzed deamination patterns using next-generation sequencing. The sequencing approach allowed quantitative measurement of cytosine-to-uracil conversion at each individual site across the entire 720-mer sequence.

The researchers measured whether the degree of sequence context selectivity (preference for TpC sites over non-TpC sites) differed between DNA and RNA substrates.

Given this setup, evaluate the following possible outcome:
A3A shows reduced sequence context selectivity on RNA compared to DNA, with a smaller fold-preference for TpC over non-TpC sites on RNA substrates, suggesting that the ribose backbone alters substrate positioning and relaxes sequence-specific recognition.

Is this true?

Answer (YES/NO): NO